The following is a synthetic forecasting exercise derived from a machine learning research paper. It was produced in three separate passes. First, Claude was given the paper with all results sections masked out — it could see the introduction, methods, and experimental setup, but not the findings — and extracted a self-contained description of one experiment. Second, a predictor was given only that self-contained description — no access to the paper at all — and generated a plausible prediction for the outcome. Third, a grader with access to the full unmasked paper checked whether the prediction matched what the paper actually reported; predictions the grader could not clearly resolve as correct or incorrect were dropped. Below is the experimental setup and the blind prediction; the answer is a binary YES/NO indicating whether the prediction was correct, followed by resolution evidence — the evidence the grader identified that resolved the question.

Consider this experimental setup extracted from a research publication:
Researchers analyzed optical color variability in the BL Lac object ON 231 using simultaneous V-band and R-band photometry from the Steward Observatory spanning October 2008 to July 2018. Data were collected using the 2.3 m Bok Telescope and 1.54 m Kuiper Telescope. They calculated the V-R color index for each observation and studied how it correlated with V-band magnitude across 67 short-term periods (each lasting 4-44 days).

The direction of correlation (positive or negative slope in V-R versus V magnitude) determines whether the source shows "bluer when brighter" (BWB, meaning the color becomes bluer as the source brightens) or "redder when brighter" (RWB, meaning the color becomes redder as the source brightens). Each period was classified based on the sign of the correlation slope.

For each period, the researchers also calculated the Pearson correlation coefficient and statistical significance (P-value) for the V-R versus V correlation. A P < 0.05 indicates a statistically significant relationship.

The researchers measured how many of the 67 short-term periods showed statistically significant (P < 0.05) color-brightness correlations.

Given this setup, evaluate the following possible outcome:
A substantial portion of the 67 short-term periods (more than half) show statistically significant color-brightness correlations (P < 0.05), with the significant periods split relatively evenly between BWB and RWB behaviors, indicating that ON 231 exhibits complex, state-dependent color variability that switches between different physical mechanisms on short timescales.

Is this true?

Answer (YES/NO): NO